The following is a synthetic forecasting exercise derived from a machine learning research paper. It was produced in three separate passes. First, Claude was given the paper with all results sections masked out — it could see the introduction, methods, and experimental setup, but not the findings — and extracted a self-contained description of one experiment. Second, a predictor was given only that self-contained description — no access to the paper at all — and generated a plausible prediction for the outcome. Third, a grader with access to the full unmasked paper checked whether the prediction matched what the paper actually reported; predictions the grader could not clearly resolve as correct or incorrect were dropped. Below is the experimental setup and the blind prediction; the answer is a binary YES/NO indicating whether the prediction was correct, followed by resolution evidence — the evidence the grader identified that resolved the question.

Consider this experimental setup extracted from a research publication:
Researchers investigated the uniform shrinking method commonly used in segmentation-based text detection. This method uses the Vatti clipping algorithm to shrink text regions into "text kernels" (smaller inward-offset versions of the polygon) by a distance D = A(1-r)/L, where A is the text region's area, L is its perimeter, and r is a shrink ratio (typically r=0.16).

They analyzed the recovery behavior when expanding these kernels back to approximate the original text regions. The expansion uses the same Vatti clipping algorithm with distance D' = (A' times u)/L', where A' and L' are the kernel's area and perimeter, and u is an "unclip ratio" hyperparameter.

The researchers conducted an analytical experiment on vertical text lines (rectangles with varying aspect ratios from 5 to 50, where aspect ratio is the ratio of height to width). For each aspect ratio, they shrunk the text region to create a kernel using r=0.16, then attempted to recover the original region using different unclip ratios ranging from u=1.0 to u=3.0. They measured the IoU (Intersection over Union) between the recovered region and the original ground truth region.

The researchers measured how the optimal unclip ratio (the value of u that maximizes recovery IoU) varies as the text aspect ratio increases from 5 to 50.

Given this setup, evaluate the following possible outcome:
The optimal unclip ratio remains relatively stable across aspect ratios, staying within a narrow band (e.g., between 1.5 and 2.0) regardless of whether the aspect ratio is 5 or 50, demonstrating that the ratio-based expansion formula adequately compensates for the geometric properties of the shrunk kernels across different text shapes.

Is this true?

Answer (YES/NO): NO